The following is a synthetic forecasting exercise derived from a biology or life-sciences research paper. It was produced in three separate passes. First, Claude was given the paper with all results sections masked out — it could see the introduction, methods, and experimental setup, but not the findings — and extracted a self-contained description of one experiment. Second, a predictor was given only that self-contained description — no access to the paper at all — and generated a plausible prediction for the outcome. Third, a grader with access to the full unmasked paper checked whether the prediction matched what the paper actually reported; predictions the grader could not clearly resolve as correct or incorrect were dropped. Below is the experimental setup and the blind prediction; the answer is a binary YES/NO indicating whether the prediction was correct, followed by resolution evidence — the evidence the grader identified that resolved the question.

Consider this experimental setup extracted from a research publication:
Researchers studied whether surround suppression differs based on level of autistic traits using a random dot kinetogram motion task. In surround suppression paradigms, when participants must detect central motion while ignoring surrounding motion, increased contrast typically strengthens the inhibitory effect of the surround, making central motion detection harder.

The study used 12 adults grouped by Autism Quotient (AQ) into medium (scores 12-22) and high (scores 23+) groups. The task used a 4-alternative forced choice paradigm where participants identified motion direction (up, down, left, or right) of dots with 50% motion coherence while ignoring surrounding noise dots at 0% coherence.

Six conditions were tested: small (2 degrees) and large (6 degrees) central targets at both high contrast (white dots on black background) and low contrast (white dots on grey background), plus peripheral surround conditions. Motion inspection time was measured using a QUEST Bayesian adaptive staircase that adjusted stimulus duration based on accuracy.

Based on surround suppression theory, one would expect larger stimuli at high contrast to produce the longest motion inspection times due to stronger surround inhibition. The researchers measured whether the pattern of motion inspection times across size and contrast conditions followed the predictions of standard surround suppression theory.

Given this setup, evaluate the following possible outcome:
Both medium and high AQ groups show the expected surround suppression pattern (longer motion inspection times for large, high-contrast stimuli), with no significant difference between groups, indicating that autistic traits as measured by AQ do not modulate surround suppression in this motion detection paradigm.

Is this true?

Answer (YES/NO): NO